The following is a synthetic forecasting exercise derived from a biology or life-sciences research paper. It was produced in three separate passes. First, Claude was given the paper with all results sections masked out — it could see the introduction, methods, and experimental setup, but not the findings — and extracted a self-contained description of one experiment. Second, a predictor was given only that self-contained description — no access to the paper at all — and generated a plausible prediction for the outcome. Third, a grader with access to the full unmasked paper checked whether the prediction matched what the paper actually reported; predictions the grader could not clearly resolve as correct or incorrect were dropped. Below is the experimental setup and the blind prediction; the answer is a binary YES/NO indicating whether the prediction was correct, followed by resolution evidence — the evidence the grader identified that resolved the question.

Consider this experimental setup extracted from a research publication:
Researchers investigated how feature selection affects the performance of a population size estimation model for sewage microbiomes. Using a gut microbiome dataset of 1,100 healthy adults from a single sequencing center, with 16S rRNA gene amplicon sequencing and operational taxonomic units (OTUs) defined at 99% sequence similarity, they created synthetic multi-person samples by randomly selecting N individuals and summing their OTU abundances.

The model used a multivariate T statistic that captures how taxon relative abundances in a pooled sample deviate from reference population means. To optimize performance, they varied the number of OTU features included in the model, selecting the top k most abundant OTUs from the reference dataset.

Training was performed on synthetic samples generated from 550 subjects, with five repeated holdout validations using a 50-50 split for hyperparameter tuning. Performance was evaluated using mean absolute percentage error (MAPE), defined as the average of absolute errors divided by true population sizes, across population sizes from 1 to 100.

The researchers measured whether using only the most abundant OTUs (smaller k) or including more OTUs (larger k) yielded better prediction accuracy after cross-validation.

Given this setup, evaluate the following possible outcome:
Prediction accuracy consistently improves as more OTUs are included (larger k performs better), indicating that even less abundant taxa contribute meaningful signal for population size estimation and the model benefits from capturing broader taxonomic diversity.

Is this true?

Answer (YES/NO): NO